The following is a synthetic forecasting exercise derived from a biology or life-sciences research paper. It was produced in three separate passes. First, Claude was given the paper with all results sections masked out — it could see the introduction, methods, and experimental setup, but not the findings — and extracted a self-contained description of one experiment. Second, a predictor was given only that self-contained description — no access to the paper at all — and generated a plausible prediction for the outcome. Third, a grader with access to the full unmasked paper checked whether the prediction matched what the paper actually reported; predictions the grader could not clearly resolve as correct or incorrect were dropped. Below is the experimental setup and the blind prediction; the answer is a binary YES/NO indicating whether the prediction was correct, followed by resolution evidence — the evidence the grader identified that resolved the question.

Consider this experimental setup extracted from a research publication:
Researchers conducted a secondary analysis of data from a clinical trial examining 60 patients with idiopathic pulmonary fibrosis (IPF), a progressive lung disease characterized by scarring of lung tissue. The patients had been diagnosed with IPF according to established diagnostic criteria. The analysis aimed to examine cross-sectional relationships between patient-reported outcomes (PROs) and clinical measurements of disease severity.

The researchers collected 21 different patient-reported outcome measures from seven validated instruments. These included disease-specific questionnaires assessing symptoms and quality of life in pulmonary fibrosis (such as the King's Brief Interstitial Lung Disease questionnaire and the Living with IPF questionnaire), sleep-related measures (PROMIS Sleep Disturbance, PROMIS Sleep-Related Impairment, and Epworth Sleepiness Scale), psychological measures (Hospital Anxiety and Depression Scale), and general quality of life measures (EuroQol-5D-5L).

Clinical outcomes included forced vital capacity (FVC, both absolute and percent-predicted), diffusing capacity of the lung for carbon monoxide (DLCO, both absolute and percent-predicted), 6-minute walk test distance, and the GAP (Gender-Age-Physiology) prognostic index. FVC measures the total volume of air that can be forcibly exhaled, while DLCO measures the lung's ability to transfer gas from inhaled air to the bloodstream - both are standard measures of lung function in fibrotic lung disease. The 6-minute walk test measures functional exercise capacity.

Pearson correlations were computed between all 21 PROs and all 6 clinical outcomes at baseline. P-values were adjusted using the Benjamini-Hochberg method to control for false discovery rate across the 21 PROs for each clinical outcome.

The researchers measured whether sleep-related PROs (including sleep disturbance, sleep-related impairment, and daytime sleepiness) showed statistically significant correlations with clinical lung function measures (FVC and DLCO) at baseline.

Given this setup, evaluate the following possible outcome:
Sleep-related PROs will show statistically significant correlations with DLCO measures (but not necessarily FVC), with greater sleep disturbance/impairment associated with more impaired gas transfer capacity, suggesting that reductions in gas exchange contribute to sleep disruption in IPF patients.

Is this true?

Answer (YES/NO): NO